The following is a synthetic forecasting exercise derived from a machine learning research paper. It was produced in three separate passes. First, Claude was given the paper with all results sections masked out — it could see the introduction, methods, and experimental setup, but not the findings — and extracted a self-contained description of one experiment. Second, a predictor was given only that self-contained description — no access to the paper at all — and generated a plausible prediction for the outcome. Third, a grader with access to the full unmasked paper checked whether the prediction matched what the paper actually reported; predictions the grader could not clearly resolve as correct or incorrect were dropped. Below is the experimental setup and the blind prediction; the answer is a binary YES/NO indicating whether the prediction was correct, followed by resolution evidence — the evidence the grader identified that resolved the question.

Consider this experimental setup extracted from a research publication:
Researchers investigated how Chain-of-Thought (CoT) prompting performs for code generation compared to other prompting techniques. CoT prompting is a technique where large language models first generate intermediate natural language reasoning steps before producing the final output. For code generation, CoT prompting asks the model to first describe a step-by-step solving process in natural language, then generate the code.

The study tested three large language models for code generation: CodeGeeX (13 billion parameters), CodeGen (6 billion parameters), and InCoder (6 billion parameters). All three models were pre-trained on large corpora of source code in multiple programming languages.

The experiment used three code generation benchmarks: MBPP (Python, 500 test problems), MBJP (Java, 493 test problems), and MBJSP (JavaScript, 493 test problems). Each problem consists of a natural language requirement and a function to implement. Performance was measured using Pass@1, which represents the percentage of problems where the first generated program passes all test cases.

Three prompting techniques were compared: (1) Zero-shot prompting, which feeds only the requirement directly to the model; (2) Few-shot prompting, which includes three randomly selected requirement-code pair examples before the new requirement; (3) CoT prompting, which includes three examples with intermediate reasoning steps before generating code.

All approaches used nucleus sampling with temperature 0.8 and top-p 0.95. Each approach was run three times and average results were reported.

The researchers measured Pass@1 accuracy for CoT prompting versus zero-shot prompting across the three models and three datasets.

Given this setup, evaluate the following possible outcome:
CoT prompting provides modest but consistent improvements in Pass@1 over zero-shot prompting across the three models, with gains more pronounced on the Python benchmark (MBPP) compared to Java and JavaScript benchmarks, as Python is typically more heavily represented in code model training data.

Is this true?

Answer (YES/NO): NO